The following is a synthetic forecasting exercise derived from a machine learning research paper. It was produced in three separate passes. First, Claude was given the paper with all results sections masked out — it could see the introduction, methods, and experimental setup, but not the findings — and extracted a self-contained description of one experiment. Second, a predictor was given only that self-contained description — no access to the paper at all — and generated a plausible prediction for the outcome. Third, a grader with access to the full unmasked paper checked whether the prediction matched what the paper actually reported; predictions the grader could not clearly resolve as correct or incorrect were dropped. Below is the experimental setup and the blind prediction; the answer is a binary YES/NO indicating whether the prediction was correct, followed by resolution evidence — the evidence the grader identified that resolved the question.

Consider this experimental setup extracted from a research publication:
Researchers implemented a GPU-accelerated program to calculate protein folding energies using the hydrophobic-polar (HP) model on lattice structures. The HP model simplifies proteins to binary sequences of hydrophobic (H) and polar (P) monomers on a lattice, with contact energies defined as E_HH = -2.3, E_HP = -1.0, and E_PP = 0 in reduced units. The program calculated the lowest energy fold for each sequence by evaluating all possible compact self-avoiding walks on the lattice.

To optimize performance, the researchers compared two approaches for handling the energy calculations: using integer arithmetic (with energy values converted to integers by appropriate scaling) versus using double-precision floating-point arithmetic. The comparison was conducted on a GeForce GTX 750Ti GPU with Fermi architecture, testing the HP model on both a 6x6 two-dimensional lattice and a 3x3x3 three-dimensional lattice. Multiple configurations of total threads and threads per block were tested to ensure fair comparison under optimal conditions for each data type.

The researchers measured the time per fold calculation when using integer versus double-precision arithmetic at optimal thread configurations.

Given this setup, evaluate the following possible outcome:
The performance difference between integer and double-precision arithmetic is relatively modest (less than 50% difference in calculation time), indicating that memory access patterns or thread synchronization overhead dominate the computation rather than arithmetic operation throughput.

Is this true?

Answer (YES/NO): NO